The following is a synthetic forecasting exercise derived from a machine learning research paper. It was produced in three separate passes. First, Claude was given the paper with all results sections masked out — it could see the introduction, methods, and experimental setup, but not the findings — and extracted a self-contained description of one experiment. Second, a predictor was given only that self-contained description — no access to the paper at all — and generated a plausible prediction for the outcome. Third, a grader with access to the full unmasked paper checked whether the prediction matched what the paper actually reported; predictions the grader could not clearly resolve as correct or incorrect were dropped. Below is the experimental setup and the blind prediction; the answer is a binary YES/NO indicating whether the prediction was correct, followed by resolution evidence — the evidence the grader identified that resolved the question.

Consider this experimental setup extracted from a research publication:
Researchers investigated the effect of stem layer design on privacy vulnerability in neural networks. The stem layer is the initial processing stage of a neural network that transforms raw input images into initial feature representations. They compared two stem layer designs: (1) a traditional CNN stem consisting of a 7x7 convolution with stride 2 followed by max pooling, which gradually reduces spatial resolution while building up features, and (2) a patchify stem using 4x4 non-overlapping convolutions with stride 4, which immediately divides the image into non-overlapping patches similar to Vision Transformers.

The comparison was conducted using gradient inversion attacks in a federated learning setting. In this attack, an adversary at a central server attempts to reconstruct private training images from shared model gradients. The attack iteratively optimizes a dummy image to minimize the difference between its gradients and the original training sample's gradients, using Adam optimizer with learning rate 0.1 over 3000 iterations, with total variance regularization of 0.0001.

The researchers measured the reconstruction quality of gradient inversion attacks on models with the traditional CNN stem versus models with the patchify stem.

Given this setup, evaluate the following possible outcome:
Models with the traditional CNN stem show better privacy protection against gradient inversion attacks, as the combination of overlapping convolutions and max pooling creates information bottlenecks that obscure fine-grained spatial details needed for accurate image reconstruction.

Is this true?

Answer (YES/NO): YES